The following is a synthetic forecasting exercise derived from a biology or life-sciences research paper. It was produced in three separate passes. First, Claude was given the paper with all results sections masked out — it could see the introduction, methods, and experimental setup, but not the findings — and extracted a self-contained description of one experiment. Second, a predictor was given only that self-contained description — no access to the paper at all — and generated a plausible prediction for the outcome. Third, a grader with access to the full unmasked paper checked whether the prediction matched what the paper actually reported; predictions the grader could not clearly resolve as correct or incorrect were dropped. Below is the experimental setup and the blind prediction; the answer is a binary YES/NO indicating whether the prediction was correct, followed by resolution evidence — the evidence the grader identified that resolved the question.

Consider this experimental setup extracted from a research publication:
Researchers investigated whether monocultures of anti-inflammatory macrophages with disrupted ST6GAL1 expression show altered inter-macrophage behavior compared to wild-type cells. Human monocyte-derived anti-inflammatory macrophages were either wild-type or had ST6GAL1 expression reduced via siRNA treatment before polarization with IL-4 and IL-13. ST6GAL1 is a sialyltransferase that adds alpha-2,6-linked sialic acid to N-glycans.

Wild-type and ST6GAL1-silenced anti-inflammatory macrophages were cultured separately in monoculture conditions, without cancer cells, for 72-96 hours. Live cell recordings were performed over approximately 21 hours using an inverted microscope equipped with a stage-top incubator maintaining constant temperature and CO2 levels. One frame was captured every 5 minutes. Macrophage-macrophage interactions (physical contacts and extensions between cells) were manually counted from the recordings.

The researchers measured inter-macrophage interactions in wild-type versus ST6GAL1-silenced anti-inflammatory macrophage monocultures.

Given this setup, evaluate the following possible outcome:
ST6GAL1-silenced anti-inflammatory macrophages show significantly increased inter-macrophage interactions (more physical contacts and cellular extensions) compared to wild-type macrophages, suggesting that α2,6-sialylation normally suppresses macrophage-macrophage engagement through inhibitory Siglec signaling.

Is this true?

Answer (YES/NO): NO